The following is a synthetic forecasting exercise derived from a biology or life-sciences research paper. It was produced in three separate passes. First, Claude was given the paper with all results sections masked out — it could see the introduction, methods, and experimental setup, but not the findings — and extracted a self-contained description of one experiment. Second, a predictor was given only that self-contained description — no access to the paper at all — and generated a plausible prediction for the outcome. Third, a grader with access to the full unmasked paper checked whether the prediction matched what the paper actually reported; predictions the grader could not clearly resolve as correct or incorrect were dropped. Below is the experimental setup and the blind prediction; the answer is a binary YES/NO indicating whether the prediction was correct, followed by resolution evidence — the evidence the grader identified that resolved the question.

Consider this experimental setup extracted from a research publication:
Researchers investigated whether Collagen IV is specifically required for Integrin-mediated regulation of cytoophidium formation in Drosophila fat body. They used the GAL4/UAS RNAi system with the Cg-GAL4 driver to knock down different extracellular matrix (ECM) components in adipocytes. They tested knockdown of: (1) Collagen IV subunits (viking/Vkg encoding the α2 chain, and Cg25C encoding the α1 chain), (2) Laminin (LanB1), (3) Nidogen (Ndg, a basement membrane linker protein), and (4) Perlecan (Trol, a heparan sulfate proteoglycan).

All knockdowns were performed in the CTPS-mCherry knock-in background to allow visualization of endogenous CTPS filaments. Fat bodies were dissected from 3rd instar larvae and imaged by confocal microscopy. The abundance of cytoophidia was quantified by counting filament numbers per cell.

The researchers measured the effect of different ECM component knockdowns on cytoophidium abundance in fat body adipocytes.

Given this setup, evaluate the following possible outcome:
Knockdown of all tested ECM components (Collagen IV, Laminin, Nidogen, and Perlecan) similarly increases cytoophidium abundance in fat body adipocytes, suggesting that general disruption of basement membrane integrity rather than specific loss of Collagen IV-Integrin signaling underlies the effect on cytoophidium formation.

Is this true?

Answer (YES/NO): NO